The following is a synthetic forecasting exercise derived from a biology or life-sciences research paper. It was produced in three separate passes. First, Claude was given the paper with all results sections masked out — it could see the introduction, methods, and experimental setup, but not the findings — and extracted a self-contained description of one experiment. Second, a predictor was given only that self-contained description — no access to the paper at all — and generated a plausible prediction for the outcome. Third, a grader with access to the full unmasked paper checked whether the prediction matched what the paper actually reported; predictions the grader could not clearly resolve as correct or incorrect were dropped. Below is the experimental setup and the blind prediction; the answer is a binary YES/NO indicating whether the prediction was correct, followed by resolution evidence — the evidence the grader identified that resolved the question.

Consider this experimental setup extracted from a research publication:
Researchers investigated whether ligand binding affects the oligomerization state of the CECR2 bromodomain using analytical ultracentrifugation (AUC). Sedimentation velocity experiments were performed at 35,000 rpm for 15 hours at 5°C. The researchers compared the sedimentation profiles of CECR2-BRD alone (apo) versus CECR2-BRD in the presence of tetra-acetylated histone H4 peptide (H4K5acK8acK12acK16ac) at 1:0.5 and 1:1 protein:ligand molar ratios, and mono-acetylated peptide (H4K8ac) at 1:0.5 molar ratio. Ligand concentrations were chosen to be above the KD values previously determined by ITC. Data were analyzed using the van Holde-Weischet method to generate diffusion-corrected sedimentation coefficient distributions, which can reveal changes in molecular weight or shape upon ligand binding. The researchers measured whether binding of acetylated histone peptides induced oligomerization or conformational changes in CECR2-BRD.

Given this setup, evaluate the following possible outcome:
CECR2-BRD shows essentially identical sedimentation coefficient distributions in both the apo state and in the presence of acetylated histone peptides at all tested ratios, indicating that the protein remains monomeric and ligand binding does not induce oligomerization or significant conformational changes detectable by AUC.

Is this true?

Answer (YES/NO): YES